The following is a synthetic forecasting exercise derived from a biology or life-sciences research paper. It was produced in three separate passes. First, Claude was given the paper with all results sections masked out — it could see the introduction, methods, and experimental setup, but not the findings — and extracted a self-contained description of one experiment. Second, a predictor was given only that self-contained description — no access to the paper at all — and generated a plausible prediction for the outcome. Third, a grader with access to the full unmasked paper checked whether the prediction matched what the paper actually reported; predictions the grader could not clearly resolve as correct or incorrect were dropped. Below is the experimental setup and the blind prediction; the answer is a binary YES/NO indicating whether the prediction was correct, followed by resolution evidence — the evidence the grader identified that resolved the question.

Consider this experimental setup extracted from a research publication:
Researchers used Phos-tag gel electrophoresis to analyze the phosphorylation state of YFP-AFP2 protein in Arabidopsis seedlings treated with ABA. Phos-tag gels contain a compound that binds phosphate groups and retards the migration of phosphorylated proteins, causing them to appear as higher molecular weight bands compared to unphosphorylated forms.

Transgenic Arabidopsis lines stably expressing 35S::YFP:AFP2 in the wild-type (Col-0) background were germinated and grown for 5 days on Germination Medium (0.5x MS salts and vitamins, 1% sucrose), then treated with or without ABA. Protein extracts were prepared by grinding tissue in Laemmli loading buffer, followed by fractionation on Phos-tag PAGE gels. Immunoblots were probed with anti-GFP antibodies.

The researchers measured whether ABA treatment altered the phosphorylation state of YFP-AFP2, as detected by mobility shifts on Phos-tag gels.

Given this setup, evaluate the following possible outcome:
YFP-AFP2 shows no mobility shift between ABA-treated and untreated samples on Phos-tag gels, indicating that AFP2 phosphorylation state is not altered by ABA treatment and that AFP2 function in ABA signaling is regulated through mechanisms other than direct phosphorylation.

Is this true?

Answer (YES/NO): NO